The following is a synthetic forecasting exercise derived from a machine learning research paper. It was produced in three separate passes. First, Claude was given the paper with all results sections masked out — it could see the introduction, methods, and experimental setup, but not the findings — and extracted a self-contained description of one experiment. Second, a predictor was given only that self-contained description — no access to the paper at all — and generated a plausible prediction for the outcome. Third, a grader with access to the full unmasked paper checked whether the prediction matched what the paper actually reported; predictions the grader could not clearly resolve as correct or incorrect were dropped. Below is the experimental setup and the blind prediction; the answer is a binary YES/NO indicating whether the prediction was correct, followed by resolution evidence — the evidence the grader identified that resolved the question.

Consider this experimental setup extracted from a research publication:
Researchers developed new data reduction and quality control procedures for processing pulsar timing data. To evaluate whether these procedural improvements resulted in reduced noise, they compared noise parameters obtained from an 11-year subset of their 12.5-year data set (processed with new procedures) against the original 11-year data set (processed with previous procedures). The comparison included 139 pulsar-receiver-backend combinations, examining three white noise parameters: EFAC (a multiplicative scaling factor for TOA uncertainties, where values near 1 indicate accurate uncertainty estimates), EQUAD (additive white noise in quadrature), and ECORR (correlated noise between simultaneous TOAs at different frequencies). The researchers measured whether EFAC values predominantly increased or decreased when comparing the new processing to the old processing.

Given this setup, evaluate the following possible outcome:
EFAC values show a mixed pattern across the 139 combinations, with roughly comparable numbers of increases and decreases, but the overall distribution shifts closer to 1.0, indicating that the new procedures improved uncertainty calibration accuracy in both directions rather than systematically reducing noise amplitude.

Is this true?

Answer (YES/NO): NO